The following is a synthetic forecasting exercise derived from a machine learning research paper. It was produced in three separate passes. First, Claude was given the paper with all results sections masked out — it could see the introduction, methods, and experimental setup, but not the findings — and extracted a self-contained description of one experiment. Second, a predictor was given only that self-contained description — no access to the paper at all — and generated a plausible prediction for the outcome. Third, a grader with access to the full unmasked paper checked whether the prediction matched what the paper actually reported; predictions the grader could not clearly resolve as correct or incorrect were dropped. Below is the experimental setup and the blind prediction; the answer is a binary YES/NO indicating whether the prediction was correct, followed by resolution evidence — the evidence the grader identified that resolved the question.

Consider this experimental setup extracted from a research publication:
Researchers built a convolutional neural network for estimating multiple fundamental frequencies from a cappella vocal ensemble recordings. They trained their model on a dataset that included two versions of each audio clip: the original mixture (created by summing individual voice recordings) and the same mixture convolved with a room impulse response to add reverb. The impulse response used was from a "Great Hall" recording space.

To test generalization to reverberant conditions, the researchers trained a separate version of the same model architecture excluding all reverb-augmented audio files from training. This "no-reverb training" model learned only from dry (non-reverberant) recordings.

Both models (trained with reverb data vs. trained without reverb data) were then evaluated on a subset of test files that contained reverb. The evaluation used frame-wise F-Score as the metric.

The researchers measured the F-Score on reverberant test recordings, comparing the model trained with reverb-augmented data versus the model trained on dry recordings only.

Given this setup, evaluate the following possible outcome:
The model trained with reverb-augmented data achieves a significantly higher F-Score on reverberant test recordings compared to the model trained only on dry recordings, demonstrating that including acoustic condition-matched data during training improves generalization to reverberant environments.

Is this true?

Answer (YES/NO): YES